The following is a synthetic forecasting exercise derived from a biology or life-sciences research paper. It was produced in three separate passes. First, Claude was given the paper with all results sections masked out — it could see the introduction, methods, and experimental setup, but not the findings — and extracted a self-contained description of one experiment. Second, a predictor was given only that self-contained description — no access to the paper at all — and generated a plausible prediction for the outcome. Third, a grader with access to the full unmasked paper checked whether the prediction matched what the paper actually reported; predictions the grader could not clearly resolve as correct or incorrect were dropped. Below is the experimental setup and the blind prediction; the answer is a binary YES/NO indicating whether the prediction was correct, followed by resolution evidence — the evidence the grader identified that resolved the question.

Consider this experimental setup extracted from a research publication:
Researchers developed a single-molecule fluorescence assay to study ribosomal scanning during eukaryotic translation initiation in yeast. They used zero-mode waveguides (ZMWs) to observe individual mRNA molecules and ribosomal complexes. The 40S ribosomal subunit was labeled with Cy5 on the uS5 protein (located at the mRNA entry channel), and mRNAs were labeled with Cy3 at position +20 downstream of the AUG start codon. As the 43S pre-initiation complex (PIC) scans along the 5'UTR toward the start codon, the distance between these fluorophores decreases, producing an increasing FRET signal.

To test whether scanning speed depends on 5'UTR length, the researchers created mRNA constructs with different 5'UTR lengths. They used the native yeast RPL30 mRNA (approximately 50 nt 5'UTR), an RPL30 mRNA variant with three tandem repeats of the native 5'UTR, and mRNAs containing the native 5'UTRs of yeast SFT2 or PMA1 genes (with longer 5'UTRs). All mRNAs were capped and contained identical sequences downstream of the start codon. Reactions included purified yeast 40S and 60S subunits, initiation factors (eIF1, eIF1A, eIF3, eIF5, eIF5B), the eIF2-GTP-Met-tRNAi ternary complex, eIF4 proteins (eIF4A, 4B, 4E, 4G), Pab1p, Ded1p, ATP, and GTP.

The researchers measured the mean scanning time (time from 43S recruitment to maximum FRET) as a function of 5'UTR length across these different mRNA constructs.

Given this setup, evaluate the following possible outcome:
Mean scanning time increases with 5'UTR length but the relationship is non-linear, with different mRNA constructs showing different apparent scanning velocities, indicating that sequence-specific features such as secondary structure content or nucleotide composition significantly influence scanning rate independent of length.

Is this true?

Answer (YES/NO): NO